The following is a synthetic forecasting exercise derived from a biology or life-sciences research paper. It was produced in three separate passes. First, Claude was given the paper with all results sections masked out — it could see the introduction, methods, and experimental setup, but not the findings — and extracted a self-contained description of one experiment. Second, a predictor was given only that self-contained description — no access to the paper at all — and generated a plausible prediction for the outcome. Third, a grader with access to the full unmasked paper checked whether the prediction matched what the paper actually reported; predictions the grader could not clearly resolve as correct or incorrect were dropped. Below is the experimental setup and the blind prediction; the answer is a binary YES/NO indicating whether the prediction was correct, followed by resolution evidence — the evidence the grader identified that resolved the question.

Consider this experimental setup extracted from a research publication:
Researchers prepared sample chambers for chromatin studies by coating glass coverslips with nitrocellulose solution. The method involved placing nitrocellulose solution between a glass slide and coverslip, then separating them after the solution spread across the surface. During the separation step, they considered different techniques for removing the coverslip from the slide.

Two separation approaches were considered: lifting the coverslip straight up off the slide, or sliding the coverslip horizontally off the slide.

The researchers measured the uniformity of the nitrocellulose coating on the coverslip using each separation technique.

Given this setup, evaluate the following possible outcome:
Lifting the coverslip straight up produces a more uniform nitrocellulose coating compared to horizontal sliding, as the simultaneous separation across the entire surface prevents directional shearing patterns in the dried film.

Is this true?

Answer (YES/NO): NO